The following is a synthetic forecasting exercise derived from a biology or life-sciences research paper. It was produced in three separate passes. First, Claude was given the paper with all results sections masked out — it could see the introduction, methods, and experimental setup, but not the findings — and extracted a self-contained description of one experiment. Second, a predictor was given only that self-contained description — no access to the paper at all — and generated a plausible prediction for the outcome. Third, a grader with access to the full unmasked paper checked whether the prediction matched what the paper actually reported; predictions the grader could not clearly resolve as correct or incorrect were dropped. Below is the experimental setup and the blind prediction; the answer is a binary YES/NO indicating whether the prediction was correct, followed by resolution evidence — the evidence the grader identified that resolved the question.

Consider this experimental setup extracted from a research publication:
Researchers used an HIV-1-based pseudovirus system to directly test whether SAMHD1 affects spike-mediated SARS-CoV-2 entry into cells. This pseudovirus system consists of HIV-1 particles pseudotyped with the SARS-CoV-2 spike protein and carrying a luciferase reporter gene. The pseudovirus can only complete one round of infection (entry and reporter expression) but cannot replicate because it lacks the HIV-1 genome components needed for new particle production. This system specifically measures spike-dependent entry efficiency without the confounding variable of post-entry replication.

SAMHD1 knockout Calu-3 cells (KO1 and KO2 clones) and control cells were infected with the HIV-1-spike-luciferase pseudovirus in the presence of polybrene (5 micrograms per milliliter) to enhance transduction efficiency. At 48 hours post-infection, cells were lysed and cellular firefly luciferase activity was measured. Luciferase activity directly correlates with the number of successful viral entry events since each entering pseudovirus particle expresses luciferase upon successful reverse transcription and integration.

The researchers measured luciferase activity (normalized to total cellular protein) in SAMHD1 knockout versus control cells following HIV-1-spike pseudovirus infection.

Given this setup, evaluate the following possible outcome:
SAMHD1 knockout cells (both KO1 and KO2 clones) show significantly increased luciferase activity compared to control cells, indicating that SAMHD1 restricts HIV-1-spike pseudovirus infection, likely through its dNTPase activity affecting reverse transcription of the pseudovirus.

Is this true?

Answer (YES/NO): NO